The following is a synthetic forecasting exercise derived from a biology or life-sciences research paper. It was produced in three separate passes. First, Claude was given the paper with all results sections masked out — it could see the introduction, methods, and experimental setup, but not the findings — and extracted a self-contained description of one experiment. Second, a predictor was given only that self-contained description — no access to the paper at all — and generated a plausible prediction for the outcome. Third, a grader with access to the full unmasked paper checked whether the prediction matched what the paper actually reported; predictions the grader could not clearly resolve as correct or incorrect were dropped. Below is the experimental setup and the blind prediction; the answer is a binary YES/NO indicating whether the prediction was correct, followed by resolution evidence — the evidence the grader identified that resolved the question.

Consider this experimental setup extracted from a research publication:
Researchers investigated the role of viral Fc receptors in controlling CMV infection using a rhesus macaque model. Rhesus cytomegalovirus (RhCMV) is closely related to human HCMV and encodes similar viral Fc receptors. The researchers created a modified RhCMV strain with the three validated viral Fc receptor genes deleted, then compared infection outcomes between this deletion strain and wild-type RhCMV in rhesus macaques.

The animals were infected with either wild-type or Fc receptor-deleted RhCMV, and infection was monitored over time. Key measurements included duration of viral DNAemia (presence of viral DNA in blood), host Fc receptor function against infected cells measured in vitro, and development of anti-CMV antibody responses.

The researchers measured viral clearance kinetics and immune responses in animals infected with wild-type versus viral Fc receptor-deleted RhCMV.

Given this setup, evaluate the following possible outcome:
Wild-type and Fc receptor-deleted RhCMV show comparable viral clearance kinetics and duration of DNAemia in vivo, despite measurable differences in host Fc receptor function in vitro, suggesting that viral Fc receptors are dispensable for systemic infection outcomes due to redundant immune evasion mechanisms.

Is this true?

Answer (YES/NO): NO